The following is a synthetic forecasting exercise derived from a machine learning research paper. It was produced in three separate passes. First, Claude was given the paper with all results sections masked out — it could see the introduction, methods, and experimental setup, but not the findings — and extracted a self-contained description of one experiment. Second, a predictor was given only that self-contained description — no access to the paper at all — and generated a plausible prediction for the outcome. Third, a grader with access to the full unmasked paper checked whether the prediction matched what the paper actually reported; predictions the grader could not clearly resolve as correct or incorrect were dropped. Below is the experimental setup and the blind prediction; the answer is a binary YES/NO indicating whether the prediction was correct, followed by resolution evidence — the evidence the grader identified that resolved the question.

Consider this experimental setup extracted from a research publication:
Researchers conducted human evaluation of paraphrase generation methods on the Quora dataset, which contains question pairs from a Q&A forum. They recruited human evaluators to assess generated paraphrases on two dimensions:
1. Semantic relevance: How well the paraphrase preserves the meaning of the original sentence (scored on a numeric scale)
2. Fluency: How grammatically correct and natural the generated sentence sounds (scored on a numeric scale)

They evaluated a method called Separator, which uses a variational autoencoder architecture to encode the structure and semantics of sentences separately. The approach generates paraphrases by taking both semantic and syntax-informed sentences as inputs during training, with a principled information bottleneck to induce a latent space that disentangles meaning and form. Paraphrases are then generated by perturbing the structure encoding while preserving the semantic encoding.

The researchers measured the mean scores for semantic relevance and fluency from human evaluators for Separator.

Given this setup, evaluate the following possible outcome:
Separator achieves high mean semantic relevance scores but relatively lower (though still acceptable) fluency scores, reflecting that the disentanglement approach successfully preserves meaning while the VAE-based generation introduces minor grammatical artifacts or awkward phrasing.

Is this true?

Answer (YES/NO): NO